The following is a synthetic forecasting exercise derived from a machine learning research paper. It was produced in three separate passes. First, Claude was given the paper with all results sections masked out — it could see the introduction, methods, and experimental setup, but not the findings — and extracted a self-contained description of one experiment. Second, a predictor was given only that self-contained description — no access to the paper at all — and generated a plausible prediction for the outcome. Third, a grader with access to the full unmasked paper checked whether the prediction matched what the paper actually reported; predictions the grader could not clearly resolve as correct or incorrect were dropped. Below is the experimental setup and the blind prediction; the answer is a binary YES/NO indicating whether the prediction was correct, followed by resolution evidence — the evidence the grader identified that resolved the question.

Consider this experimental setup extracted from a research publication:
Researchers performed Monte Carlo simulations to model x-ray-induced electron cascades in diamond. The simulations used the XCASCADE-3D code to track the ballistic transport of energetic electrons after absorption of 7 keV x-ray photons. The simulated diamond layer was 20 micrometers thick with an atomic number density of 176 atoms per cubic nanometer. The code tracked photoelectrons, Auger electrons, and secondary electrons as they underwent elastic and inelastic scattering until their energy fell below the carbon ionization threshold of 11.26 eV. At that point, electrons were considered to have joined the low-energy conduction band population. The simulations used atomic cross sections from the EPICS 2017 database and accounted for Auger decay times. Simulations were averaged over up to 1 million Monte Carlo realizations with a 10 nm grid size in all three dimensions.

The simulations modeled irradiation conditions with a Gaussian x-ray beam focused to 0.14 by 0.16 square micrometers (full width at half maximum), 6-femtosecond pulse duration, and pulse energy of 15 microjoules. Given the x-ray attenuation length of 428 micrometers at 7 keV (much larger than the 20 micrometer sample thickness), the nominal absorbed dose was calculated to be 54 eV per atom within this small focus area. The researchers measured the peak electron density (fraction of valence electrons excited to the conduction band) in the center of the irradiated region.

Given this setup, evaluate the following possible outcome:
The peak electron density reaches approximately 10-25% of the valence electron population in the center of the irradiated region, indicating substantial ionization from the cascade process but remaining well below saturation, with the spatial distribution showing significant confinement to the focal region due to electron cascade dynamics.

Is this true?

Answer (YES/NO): NO